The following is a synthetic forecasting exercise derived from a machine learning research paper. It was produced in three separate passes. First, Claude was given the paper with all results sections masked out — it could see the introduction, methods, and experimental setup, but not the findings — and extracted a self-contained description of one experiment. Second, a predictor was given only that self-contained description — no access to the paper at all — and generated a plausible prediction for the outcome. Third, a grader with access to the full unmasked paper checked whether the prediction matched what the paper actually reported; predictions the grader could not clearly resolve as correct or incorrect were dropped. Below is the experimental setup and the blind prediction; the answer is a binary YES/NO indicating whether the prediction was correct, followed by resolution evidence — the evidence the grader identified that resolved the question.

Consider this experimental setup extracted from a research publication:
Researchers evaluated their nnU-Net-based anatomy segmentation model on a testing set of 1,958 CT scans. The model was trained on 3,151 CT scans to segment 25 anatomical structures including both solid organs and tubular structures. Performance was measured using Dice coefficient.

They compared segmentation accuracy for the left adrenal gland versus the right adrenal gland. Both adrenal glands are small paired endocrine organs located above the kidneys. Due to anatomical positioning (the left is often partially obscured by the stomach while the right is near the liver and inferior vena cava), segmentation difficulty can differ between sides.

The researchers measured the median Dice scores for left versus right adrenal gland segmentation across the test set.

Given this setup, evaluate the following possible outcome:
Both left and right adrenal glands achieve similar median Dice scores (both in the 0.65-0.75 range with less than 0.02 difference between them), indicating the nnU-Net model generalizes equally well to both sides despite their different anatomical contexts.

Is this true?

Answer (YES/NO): NO